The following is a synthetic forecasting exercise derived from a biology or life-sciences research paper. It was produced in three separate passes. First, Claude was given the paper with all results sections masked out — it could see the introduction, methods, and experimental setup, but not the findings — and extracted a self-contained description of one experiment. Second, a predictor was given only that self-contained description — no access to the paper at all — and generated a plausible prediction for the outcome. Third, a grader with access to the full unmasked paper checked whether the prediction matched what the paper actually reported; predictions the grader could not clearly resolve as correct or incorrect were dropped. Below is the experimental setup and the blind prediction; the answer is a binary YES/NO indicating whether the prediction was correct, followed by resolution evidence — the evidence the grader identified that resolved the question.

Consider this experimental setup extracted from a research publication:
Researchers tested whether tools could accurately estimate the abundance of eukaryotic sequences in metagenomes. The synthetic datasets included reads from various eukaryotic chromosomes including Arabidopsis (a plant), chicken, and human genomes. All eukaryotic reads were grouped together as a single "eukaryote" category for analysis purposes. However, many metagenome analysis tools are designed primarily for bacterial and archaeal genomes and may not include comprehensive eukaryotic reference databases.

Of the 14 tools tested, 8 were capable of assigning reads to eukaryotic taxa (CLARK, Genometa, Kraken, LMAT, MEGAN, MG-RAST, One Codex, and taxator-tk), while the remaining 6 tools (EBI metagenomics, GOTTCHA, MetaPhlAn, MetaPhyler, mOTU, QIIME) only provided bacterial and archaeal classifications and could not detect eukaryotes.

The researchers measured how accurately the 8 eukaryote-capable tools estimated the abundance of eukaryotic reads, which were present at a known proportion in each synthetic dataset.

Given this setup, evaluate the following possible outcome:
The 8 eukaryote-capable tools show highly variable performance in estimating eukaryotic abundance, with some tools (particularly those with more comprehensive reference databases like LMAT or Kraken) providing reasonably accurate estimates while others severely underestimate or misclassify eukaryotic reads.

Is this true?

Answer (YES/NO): NO